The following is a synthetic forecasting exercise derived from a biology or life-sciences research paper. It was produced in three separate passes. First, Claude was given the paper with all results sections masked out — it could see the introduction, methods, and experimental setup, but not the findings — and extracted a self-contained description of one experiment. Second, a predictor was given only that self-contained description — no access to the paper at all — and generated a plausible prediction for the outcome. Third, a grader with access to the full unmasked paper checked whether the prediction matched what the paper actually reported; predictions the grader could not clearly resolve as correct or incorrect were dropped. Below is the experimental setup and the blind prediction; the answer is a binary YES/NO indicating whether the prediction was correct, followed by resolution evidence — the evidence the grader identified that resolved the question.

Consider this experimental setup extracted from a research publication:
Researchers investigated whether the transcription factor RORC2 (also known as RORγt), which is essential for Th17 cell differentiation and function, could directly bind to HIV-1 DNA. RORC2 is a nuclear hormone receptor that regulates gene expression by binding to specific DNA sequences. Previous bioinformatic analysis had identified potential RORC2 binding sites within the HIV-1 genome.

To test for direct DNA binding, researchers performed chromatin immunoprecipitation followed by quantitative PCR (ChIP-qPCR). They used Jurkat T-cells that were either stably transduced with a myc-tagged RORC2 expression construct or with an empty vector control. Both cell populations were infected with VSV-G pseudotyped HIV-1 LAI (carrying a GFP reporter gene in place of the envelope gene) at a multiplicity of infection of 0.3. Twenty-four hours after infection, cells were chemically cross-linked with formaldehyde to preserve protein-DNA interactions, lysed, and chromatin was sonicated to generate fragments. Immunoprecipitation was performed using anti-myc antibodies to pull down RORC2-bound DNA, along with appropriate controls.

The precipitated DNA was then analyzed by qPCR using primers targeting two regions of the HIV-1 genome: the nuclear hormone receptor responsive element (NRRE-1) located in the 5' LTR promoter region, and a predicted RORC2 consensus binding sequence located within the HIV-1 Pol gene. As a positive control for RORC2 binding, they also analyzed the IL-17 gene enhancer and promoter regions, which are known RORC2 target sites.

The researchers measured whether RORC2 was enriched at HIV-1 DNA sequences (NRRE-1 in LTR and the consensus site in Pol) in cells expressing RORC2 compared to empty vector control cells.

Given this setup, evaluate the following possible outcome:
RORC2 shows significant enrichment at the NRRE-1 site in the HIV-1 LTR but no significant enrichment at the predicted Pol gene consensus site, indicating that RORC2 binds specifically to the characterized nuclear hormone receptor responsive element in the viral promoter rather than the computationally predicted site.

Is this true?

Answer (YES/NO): YES